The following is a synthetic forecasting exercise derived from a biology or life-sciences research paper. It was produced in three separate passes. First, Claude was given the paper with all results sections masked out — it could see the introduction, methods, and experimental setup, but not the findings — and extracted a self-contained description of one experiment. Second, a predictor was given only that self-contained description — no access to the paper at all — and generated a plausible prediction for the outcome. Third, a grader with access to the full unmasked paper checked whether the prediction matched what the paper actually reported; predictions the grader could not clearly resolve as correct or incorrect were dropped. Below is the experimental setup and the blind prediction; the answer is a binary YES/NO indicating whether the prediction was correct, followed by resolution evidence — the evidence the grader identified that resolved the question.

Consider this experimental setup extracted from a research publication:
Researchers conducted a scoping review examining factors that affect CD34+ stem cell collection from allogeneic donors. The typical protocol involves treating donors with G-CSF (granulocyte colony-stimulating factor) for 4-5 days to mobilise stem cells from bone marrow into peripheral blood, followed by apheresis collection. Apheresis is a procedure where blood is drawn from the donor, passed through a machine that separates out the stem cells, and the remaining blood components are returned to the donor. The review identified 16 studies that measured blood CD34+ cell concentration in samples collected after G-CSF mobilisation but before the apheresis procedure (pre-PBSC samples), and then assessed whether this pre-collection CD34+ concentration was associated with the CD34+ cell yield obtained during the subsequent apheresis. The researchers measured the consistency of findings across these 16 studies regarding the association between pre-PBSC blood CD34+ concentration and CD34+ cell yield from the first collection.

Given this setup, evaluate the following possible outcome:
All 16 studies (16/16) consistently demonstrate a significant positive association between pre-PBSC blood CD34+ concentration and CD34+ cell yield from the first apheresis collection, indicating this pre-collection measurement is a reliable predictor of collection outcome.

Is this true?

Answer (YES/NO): YES